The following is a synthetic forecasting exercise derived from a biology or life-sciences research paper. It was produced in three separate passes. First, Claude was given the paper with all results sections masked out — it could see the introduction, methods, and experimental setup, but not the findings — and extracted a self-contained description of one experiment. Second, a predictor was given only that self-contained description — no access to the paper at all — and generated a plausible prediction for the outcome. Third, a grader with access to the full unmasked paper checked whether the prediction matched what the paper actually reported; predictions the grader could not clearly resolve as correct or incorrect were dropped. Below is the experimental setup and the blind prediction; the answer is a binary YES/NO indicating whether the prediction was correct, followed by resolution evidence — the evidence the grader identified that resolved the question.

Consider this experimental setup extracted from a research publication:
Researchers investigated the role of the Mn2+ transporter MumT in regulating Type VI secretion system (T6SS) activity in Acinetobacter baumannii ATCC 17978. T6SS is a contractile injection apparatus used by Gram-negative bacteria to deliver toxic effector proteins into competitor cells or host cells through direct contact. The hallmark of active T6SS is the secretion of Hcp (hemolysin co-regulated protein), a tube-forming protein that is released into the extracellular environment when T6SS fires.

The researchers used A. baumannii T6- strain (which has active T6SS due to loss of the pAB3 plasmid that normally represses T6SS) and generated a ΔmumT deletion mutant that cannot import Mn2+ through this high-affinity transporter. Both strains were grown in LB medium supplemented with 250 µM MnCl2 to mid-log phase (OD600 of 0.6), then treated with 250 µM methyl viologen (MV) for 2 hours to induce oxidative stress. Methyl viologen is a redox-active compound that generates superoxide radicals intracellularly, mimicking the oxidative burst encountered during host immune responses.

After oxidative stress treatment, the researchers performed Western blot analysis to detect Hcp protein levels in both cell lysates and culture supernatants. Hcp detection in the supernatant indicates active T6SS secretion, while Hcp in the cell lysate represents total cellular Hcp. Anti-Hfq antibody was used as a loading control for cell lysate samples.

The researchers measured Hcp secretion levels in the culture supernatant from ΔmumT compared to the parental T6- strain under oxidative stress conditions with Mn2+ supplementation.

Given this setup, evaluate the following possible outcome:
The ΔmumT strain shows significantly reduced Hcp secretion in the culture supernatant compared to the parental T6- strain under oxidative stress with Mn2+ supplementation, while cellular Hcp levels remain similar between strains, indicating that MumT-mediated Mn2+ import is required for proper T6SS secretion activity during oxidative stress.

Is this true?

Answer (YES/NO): NO